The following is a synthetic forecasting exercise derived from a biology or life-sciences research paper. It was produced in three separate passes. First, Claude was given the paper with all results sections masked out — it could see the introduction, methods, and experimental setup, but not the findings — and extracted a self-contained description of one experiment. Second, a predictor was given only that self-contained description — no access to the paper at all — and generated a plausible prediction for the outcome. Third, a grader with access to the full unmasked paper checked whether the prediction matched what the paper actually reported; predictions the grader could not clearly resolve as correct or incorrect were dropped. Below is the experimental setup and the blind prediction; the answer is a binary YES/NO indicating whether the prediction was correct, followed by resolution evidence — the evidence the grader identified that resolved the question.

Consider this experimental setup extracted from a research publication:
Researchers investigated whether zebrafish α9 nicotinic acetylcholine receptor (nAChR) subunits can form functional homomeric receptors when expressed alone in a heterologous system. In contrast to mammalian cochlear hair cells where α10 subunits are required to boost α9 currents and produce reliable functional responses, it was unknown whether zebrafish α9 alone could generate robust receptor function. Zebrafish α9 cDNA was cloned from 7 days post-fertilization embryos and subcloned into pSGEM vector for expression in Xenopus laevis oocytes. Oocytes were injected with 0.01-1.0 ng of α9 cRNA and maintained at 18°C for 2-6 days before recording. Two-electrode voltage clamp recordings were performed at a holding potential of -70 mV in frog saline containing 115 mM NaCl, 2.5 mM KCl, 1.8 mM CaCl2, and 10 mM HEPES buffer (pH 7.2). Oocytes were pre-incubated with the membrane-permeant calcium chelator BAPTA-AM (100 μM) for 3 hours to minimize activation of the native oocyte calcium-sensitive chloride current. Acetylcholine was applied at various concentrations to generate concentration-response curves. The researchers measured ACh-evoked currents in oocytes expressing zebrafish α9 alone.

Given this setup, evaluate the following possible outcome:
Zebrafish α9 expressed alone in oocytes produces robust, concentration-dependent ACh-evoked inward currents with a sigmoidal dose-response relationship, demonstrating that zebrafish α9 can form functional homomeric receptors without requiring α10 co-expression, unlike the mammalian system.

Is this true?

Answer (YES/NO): YES